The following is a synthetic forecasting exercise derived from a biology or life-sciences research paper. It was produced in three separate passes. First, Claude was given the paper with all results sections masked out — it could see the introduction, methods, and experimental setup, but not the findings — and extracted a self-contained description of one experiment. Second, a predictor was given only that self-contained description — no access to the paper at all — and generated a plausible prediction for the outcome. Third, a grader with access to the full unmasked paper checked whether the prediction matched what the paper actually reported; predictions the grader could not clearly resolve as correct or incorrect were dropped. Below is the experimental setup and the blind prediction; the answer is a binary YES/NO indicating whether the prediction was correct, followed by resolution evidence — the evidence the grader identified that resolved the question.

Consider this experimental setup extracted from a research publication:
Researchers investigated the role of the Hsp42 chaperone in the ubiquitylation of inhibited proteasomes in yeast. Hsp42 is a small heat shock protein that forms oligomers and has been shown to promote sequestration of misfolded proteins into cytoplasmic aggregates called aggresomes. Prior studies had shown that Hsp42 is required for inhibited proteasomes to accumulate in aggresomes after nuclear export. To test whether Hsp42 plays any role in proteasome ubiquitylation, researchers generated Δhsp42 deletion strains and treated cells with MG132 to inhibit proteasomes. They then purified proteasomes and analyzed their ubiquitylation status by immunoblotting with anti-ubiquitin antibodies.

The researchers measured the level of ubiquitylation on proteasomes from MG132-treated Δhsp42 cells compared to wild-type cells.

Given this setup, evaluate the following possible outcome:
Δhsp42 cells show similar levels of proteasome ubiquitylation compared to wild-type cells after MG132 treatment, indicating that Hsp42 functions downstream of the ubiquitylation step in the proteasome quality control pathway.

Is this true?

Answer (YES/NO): NO